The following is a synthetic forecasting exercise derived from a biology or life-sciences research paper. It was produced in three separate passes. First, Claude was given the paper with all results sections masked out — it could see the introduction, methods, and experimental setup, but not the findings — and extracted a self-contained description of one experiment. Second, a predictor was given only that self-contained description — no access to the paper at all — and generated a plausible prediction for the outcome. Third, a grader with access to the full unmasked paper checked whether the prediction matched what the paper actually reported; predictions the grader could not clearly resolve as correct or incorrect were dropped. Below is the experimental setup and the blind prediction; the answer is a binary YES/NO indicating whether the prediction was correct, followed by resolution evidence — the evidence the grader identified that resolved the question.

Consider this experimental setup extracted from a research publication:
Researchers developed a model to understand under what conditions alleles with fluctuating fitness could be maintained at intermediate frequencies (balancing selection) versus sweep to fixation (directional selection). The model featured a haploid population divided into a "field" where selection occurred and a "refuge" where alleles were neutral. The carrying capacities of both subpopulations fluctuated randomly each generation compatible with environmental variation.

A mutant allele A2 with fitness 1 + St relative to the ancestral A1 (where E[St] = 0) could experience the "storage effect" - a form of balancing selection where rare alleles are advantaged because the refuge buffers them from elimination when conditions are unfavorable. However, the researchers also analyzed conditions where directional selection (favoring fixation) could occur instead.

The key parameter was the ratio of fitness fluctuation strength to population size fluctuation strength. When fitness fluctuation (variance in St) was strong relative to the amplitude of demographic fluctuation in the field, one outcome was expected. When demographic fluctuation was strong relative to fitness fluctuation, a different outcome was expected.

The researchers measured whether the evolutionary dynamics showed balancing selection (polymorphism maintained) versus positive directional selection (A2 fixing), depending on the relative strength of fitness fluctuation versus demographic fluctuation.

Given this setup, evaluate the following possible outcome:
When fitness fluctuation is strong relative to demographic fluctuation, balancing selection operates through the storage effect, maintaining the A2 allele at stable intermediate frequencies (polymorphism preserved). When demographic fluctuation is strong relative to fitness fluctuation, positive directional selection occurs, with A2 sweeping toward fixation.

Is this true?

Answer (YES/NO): NO